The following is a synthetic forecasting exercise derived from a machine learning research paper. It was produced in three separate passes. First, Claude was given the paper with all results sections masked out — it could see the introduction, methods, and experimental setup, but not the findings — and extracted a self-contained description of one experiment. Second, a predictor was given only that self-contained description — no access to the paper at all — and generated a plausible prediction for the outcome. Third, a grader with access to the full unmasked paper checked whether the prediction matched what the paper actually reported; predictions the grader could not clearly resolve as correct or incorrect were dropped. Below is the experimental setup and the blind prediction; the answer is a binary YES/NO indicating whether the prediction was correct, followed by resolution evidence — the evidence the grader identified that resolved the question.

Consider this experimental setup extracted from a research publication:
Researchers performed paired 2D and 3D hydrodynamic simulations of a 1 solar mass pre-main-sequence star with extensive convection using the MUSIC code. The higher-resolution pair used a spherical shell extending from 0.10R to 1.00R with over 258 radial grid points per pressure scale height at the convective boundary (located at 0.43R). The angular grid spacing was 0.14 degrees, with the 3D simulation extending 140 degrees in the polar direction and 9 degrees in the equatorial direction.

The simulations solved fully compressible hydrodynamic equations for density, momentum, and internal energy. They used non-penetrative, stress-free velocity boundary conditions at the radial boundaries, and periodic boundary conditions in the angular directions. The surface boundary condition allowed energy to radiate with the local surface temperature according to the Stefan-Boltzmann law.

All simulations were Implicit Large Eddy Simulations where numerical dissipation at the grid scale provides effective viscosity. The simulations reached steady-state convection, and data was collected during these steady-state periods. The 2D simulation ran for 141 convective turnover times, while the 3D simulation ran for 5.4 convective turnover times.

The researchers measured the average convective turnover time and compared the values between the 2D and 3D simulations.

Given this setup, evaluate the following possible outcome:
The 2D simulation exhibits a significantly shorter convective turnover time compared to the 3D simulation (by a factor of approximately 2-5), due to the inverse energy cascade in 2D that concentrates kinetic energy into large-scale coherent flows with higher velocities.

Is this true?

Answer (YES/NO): NO